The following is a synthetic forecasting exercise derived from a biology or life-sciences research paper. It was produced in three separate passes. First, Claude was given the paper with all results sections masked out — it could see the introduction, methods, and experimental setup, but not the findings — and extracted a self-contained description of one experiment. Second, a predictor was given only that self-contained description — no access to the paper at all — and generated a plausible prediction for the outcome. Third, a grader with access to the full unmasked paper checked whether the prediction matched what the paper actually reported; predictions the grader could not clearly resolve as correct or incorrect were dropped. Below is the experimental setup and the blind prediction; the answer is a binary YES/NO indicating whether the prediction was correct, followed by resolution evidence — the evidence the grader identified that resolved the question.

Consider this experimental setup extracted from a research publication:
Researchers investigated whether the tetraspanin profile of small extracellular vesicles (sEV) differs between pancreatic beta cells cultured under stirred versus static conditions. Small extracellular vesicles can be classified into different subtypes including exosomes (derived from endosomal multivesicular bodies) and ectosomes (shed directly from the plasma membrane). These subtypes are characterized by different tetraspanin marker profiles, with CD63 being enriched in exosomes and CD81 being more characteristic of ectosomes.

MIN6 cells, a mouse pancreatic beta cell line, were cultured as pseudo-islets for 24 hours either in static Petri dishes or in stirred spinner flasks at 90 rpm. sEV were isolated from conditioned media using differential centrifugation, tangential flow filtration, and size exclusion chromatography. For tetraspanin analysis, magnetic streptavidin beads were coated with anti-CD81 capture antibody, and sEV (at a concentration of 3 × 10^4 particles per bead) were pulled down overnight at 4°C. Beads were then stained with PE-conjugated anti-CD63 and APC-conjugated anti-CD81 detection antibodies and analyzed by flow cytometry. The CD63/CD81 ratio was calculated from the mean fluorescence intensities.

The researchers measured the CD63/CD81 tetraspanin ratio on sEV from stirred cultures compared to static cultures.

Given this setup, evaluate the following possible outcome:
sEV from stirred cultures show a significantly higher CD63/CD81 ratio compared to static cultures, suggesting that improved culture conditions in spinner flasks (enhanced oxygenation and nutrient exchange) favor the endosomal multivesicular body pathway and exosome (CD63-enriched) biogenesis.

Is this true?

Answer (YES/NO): NO